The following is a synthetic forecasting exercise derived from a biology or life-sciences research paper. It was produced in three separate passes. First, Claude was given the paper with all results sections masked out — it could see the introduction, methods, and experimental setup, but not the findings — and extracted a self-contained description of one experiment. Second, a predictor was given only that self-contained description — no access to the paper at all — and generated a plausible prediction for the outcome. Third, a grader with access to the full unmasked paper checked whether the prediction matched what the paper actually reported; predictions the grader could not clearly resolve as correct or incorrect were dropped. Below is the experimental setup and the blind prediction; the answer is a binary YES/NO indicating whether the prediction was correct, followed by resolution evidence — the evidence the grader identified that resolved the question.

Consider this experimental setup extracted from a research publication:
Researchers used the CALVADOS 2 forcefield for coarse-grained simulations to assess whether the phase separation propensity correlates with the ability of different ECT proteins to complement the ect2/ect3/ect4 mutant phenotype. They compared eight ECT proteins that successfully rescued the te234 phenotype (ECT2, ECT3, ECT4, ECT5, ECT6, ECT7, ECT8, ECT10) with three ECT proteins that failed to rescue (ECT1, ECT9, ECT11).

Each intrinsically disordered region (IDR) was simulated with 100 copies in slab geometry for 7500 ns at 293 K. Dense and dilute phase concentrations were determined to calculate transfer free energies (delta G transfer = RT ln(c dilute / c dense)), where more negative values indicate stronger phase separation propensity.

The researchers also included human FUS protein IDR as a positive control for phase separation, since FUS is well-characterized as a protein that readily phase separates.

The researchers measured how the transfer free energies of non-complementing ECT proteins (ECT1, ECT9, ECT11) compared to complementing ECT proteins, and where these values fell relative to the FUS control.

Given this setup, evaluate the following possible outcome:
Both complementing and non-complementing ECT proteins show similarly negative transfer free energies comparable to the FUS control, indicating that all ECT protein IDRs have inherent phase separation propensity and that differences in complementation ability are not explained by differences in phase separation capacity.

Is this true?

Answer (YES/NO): NO